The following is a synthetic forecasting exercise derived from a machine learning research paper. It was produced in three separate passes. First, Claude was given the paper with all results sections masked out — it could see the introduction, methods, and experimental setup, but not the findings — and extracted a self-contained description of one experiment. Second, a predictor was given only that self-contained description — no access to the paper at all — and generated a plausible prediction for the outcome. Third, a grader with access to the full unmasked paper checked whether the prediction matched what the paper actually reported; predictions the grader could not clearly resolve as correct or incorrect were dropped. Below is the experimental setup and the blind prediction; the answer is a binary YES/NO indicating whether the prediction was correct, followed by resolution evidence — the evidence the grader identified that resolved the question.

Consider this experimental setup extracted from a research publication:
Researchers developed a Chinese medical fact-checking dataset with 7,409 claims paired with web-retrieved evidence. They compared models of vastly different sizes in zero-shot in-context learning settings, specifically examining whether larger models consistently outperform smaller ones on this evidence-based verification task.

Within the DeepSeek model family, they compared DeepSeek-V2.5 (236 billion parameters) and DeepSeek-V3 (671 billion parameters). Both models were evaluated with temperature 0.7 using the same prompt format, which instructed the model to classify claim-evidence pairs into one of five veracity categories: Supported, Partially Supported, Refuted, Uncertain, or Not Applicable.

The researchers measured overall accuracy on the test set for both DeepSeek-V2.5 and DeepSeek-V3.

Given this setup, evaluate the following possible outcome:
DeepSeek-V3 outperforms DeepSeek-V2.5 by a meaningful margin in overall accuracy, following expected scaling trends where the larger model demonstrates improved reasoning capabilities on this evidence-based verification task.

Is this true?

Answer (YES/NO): YES